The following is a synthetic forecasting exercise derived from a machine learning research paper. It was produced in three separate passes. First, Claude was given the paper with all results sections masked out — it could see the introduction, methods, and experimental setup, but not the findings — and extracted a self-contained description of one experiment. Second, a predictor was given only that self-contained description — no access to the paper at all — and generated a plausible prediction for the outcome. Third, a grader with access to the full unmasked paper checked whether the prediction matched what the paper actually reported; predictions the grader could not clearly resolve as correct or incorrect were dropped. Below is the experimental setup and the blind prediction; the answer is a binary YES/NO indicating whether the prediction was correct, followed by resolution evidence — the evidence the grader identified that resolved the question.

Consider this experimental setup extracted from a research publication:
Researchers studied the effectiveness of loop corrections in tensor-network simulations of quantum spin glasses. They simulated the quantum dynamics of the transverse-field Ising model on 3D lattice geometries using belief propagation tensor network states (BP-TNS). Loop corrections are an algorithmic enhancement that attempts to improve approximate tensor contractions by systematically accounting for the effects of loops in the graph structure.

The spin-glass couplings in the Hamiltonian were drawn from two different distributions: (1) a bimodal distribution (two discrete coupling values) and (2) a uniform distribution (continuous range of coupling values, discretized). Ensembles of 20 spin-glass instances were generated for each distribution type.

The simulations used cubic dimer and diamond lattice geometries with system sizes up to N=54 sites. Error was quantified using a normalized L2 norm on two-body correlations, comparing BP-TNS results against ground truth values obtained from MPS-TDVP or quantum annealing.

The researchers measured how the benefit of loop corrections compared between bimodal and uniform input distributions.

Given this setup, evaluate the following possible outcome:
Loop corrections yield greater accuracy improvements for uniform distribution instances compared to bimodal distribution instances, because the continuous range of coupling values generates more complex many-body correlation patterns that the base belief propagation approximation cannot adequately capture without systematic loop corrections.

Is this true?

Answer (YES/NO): YES